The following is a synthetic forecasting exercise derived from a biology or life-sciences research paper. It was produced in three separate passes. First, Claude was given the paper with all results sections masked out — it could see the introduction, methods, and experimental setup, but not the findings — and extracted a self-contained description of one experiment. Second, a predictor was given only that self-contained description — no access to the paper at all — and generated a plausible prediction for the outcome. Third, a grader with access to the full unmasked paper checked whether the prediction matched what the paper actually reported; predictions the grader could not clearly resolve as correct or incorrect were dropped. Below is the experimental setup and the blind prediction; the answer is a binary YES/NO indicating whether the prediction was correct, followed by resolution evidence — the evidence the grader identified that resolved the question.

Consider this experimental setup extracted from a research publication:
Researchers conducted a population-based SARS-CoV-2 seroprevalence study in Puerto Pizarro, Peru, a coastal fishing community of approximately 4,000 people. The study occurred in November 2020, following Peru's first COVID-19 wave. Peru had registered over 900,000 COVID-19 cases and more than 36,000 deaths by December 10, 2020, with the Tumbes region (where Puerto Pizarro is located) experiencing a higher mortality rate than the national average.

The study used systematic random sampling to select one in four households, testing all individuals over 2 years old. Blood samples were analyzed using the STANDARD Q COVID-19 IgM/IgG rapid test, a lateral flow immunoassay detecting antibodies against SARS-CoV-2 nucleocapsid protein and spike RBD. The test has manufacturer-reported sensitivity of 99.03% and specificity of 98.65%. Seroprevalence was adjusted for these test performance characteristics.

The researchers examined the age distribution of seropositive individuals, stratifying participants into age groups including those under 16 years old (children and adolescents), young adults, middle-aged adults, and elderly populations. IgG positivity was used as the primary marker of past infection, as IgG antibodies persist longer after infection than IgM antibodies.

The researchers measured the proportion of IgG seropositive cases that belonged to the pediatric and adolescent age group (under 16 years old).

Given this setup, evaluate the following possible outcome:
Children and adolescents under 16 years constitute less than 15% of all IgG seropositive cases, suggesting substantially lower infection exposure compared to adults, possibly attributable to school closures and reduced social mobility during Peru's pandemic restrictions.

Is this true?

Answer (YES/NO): NO